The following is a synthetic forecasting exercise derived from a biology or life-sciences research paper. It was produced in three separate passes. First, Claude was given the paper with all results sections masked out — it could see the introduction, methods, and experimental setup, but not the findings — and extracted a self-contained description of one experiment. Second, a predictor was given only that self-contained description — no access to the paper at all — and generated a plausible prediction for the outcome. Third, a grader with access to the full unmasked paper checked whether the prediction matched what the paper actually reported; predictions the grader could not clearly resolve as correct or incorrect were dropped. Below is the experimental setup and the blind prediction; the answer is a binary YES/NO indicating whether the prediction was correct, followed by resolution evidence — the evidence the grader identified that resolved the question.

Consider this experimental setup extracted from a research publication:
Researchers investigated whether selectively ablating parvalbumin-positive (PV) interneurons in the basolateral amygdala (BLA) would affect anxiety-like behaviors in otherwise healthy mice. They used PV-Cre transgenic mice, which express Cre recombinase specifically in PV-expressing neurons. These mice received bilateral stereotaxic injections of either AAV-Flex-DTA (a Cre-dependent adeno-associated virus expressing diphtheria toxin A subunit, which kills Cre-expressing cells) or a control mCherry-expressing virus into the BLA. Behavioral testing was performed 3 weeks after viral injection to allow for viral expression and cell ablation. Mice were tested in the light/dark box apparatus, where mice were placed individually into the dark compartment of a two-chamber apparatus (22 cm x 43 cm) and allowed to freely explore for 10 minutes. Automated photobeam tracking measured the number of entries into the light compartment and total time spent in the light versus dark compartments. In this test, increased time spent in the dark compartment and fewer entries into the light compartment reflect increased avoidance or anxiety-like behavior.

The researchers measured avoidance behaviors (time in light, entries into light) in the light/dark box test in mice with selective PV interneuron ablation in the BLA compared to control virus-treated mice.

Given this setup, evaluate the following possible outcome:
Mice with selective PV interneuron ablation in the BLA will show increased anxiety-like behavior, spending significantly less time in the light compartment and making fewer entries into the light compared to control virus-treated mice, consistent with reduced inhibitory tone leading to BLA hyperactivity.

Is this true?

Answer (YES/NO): NO